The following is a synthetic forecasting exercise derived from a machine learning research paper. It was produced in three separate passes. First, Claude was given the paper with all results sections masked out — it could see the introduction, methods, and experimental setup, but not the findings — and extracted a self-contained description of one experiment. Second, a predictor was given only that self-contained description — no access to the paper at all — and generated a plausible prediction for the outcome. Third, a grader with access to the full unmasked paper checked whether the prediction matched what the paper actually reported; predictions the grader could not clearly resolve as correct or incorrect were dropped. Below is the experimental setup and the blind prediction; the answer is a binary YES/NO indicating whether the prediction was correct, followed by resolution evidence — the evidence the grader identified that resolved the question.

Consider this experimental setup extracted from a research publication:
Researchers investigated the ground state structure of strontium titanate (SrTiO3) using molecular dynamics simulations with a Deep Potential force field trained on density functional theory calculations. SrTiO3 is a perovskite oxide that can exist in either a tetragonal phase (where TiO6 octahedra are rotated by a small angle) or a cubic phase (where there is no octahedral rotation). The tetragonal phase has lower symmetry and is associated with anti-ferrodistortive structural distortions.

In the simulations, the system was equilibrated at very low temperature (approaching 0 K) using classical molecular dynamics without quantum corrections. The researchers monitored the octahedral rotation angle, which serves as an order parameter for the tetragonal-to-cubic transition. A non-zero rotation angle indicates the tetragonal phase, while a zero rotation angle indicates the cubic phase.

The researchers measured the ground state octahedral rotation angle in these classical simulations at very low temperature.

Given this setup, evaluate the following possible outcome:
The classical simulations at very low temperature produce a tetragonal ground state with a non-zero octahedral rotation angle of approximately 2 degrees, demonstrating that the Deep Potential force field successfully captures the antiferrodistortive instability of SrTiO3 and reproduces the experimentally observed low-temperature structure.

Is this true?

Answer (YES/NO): NO